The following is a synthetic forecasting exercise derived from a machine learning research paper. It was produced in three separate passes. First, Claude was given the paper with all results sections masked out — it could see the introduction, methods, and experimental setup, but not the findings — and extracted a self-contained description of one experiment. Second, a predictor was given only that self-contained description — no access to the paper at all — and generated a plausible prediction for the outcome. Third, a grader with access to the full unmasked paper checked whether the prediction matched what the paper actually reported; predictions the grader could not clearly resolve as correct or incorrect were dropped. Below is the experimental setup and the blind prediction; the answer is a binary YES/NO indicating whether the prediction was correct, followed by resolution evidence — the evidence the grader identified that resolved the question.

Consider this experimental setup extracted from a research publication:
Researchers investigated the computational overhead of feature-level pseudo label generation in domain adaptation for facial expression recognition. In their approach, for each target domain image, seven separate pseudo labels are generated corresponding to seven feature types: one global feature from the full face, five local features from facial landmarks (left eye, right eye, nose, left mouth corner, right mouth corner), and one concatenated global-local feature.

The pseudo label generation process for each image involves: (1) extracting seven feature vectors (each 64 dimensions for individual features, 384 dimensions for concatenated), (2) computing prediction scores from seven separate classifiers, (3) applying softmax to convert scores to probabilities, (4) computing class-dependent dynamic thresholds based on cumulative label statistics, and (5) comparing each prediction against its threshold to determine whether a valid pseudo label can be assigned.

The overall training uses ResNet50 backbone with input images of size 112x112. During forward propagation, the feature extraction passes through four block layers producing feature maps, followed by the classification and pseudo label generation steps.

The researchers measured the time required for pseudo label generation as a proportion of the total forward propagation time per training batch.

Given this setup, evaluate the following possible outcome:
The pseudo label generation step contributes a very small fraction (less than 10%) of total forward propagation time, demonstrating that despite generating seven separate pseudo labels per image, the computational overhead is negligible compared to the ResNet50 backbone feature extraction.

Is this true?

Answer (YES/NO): YES